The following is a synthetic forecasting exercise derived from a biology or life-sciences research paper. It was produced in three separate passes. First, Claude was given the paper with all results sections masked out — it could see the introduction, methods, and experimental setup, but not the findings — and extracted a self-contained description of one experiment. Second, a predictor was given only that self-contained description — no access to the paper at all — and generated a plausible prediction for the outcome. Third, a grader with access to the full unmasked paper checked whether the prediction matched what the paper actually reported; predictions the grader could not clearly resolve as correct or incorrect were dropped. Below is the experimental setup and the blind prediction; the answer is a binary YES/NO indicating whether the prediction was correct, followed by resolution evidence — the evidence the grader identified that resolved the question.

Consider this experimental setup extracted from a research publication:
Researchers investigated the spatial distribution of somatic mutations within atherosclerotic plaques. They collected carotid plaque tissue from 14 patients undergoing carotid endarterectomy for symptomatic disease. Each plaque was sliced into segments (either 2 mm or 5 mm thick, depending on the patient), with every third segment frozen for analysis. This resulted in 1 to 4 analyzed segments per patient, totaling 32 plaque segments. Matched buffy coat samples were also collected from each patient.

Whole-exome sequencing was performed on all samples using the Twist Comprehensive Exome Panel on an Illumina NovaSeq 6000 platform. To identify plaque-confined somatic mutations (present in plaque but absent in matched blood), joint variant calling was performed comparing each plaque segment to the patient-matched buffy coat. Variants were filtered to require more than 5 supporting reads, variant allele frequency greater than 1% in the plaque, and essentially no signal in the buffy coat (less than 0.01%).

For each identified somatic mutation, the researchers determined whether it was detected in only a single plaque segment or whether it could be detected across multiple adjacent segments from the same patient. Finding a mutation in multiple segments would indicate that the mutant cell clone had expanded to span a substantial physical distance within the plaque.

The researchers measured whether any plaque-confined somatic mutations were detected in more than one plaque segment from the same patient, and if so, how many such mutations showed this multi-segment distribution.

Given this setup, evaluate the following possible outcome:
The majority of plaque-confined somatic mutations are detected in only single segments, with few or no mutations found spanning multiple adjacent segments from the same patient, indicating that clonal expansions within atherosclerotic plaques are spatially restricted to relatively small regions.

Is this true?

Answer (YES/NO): YES